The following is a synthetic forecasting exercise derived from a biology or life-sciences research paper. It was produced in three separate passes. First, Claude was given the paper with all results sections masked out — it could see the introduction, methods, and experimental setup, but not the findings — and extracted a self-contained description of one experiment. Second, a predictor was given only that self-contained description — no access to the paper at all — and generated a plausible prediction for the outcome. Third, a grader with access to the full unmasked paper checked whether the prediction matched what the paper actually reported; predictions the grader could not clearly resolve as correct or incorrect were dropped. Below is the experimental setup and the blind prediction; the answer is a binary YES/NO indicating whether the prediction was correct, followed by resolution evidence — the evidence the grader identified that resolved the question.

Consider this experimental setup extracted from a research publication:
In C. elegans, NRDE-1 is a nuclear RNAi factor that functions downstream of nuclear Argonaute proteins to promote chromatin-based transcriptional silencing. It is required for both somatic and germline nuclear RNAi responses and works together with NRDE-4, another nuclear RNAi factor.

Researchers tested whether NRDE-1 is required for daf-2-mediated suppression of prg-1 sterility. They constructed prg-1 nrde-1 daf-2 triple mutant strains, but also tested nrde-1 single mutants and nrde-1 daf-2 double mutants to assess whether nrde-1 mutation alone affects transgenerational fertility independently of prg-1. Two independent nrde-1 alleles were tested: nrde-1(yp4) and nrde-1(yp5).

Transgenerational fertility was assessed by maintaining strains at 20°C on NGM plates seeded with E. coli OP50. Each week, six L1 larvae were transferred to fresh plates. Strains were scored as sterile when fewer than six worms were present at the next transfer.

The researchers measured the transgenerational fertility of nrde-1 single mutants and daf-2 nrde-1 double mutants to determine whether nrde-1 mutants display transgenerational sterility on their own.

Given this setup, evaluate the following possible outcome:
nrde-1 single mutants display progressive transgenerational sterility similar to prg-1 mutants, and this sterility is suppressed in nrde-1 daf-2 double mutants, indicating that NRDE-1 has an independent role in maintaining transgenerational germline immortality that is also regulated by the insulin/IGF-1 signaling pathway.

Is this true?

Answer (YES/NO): NO